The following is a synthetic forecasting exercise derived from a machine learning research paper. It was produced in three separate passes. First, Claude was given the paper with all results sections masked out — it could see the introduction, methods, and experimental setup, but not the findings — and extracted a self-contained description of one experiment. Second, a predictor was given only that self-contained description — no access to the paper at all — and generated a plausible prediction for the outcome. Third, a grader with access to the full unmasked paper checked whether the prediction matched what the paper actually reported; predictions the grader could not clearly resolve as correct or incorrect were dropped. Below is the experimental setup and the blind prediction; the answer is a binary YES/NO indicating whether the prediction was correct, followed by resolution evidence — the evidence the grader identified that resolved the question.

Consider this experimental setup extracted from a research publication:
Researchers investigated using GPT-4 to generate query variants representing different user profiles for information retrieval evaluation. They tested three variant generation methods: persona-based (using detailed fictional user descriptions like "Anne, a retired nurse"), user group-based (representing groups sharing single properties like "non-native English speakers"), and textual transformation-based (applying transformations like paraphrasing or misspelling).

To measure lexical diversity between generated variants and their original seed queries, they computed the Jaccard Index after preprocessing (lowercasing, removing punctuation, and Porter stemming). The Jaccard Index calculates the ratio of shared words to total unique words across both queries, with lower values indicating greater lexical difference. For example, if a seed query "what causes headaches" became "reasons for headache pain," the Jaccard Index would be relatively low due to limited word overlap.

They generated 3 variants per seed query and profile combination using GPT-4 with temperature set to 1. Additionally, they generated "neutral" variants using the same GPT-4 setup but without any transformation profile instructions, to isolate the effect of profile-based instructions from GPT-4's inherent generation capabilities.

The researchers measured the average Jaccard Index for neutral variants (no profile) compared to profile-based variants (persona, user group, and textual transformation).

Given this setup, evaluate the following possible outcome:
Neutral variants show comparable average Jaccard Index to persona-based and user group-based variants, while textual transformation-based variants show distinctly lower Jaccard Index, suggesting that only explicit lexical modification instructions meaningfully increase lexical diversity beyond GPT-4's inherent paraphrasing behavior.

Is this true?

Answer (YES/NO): NO